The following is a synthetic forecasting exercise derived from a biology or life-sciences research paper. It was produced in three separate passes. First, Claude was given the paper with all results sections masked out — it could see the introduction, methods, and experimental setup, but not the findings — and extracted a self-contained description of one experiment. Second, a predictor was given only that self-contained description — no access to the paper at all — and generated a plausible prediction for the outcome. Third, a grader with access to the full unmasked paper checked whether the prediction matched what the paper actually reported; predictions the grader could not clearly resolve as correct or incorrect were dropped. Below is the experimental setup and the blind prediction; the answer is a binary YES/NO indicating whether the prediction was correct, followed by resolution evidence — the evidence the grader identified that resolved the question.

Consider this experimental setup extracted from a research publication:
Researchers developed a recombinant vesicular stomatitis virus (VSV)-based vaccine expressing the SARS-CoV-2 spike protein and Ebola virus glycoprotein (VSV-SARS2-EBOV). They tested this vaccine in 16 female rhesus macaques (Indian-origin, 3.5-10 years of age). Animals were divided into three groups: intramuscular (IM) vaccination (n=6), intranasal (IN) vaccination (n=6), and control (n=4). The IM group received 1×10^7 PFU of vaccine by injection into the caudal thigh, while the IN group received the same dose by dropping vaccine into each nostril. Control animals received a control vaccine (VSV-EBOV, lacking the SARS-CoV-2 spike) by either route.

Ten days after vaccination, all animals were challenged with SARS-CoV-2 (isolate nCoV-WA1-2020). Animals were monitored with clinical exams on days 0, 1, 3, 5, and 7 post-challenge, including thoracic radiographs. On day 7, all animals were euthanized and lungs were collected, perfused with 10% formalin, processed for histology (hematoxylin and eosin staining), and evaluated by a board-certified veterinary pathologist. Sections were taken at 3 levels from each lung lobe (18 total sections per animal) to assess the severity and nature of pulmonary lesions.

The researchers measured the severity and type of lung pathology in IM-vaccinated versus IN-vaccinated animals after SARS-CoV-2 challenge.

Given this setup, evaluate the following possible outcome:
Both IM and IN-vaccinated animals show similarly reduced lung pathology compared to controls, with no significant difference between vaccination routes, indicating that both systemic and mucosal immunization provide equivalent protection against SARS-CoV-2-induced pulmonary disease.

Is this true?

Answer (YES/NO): NO